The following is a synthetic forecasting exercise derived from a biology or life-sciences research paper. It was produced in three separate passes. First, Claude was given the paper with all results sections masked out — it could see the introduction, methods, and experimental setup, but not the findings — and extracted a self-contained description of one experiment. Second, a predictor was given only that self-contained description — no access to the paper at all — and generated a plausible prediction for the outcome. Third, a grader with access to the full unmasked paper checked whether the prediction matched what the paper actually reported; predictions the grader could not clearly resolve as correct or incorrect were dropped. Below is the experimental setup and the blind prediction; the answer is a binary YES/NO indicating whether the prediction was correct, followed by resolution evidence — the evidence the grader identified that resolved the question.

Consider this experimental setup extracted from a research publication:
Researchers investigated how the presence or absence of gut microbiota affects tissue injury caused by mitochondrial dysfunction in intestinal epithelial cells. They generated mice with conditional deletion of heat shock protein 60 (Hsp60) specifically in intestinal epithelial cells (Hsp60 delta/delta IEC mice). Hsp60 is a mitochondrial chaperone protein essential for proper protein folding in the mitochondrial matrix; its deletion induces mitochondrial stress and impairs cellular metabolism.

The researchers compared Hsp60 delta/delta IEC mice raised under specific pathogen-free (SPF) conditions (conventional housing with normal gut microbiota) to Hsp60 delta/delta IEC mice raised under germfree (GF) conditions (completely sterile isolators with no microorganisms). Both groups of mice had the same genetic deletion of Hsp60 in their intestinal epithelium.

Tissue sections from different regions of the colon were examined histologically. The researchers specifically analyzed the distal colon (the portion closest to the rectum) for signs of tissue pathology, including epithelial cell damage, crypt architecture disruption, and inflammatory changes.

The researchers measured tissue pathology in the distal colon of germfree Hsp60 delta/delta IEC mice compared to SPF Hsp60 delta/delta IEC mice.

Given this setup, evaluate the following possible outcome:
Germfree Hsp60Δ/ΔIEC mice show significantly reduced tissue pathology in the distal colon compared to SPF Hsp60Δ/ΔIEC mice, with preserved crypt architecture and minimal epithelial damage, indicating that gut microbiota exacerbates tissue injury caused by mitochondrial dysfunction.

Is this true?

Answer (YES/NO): YES